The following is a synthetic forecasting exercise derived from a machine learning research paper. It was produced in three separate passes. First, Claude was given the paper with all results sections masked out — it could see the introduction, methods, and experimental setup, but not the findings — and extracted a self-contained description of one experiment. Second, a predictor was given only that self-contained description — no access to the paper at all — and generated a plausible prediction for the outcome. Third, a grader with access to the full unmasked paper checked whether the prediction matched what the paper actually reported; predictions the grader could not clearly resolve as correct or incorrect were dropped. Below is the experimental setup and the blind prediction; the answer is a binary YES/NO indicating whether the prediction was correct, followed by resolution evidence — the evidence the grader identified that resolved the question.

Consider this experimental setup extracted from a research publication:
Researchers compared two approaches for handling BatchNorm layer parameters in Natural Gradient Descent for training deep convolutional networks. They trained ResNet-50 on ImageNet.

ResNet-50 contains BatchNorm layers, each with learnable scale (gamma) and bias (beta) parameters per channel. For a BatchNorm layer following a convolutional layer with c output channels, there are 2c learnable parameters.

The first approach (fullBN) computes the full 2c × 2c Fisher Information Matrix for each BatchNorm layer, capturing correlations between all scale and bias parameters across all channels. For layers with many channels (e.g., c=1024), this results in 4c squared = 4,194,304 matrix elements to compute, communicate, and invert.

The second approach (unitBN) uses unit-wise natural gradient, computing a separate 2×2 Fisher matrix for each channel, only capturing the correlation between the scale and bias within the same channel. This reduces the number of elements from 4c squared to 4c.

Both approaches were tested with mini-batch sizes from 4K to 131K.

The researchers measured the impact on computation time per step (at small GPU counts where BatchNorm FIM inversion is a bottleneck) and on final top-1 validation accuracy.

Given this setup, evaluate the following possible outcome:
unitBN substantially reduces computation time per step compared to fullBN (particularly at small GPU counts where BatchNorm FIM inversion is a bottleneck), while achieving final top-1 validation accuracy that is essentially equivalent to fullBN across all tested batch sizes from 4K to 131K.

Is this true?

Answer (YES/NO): YES